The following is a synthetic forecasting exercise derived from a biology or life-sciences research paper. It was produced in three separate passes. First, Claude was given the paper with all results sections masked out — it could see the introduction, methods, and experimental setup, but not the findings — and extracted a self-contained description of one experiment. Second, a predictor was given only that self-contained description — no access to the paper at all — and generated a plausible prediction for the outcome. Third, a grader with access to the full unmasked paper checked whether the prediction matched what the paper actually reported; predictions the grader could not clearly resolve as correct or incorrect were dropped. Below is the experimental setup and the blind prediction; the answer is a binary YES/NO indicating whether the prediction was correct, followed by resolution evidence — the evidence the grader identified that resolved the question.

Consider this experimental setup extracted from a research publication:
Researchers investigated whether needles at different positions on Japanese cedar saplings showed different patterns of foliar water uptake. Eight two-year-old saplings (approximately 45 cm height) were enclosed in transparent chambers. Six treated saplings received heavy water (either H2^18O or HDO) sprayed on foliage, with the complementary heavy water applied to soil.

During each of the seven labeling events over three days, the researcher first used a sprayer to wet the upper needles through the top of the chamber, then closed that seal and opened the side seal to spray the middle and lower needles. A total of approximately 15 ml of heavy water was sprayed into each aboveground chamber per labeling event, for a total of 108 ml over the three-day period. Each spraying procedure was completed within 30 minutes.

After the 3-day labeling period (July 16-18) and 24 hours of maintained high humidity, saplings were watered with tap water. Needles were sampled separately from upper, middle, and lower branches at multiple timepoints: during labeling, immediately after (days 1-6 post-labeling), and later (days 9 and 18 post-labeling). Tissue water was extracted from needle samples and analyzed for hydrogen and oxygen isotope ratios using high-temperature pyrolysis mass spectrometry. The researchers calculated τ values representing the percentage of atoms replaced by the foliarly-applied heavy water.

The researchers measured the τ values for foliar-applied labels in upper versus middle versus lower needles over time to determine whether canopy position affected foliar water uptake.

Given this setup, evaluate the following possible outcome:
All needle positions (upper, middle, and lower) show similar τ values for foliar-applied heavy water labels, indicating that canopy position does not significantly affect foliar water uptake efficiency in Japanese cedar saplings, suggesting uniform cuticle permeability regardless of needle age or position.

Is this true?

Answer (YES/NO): YES